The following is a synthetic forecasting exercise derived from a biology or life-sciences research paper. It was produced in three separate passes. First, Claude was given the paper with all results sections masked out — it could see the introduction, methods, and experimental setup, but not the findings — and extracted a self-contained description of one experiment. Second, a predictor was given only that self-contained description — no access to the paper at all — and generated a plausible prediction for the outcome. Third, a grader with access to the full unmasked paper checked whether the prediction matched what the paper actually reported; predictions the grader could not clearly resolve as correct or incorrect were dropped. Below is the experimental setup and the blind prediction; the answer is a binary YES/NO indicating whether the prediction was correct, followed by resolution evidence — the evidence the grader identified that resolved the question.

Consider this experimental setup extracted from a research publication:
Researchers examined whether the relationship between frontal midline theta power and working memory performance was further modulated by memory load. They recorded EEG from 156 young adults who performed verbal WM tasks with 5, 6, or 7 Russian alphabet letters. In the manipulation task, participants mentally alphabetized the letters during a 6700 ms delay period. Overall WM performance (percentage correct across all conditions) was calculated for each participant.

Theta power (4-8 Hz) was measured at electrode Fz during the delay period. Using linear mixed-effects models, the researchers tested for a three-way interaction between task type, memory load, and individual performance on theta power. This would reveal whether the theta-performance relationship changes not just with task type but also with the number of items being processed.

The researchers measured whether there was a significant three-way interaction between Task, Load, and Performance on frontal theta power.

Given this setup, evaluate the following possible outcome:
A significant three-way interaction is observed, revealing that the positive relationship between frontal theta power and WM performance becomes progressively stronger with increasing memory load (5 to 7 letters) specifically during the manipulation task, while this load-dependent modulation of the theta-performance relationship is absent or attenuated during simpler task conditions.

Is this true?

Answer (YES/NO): NO